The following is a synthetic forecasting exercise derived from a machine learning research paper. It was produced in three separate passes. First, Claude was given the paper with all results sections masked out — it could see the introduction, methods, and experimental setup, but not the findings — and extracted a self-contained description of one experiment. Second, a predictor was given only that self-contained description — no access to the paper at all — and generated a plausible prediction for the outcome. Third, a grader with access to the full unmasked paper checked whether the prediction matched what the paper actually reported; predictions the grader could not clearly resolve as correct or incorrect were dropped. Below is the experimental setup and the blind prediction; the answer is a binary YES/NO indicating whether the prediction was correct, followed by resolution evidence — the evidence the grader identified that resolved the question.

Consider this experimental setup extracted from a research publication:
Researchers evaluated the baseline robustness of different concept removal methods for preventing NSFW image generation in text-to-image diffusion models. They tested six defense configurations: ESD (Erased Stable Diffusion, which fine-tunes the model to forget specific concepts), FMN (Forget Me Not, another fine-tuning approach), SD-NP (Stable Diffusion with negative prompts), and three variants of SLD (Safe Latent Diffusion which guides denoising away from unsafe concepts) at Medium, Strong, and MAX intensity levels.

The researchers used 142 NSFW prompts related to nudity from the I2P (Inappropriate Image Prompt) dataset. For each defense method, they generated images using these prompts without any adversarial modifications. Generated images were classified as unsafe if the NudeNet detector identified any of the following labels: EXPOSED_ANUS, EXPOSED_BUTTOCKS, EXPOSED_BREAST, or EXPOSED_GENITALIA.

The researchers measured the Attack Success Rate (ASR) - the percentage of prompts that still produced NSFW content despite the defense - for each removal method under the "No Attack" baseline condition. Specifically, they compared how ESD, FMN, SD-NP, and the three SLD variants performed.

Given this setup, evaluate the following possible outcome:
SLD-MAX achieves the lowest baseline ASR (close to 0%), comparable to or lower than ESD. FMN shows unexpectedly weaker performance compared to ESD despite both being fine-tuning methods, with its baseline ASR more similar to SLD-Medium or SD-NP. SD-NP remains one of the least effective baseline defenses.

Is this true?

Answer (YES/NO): NO